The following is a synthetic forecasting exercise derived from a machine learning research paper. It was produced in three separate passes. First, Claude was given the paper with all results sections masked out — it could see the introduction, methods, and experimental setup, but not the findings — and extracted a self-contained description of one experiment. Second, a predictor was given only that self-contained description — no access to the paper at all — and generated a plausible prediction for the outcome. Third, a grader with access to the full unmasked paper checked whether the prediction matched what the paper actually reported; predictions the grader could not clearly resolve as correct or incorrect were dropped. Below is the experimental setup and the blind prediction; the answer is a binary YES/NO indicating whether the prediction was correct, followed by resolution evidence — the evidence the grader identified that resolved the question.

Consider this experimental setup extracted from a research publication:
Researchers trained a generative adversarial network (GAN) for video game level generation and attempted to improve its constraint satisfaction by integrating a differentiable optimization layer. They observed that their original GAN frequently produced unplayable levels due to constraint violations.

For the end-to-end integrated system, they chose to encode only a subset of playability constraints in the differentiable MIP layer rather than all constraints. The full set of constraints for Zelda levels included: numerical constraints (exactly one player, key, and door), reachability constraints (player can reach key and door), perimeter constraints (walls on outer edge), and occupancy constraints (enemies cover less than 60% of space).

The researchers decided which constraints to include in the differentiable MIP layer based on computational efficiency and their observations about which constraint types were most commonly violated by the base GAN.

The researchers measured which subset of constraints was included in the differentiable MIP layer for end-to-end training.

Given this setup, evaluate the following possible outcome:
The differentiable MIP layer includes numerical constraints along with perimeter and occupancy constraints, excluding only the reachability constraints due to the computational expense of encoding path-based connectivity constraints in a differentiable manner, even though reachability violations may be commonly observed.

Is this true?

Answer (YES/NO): NO